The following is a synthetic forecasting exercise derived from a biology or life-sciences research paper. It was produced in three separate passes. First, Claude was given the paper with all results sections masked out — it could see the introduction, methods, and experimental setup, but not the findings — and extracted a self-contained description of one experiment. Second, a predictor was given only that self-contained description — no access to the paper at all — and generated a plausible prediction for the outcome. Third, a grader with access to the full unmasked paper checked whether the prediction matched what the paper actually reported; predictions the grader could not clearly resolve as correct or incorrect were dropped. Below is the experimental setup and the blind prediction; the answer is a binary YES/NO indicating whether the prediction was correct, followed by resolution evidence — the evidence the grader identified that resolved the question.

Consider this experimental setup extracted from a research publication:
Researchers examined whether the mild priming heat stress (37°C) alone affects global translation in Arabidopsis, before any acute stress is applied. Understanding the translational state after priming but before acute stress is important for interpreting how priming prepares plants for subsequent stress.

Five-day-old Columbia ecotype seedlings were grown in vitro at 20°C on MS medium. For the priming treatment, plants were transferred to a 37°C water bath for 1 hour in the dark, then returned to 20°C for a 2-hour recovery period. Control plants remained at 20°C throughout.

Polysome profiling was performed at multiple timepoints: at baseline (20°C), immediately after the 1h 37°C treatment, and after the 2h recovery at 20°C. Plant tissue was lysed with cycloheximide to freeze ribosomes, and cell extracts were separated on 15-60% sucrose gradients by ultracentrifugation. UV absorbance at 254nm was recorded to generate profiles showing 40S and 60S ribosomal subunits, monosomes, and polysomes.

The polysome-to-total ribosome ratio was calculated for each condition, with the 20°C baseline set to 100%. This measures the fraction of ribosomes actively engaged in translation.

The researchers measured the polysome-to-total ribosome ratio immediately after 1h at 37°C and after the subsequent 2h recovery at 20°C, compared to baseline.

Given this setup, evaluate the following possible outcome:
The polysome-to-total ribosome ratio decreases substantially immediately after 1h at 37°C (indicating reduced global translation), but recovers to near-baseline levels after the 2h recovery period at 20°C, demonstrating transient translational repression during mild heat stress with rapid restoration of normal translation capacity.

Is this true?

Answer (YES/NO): YES